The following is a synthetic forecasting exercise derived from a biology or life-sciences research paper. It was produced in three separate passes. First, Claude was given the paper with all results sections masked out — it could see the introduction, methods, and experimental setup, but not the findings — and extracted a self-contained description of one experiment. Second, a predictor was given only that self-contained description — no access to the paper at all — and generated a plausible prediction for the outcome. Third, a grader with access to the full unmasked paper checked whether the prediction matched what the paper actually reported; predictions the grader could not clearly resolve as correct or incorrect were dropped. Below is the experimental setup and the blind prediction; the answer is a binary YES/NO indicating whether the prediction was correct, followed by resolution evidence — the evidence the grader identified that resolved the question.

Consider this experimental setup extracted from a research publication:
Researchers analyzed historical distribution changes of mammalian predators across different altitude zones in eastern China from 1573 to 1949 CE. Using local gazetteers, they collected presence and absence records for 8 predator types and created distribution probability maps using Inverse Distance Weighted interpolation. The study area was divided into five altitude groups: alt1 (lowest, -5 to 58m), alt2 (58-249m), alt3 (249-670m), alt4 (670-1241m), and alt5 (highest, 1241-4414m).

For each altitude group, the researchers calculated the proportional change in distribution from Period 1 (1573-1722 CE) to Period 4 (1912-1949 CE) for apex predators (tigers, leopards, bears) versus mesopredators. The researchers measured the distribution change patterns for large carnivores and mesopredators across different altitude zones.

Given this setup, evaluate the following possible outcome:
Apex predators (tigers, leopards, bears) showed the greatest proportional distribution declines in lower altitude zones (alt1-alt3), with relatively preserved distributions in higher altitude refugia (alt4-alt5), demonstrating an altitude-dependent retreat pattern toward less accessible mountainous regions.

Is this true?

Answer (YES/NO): YES